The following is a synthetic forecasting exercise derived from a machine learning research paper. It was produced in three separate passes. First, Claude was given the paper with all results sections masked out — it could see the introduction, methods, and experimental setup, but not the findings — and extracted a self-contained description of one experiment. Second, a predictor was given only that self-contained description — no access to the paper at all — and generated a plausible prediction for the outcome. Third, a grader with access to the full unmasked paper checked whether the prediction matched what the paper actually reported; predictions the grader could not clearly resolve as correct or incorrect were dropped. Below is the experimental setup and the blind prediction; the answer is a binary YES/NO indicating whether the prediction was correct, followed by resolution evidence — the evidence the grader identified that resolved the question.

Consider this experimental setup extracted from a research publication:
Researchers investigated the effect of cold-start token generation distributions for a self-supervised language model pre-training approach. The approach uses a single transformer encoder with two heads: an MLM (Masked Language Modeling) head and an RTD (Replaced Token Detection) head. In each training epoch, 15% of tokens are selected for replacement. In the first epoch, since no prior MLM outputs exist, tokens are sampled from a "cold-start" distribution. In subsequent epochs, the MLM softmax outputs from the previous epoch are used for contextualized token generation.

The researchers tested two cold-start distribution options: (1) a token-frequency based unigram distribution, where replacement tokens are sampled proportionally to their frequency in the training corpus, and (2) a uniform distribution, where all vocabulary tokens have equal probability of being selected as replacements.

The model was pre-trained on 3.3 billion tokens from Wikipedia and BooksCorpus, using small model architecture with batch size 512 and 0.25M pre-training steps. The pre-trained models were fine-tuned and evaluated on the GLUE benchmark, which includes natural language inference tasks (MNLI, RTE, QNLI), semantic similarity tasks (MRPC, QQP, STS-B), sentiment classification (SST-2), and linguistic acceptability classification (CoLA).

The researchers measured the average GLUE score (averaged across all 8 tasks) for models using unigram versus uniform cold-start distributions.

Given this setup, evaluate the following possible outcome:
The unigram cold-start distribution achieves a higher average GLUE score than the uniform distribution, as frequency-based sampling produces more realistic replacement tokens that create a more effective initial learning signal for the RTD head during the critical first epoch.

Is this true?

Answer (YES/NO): NO